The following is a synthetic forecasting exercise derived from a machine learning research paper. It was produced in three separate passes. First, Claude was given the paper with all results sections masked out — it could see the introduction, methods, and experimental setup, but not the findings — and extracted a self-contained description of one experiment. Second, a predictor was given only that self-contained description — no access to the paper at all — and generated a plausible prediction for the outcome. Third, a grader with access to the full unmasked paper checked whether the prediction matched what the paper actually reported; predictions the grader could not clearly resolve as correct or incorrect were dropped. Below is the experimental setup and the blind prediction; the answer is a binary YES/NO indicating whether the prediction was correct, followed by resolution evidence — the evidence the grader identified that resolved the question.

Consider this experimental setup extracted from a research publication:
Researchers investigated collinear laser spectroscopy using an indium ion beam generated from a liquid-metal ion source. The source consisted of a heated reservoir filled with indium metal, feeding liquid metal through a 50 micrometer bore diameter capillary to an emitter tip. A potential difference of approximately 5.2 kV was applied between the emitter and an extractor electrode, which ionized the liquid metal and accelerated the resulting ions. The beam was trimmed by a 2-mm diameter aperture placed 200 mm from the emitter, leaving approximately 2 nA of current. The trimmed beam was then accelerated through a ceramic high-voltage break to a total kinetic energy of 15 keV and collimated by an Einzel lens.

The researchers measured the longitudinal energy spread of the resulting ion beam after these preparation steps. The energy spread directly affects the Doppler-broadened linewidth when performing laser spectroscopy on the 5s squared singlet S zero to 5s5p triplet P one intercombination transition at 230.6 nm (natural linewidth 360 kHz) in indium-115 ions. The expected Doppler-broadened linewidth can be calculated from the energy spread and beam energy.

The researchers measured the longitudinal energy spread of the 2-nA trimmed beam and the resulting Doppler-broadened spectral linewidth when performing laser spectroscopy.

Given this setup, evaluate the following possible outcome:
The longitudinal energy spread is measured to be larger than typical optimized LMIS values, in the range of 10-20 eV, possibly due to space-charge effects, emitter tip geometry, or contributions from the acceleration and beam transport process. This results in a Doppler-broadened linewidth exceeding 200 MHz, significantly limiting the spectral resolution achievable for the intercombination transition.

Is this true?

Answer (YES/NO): NO